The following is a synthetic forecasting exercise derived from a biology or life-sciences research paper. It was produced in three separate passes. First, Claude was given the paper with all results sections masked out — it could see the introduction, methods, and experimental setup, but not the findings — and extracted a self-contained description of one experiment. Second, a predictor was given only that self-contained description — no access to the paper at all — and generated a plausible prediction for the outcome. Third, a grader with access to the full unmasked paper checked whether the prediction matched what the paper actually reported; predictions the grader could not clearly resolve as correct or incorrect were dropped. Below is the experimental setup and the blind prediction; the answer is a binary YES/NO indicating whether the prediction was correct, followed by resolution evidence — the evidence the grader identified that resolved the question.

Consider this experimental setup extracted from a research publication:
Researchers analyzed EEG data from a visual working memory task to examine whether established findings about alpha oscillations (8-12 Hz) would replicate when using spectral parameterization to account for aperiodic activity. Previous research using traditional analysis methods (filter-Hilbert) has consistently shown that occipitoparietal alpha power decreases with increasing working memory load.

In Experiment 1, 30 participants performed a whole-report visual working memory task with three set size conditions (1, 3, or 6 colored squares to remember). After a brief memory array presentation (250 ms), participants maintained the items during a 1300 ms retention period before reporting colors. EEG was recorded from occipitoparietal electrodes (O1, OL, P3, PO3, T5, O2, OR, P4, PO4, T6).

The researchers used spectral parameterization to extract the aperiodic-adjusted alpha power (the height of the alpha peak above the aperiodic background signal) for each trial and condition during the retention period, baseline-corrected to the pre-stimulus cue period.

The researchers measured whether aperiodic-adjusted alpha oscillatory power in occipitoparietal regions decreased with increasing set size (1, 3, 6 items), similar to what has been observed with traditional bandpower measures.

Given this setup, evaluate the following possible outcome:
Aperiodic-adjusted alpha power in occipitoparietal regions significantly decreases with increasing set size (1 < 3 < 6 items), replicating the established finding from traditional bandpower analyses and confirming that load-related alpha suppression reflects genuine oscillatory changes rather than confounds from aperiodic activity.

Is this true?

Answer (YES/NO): YES